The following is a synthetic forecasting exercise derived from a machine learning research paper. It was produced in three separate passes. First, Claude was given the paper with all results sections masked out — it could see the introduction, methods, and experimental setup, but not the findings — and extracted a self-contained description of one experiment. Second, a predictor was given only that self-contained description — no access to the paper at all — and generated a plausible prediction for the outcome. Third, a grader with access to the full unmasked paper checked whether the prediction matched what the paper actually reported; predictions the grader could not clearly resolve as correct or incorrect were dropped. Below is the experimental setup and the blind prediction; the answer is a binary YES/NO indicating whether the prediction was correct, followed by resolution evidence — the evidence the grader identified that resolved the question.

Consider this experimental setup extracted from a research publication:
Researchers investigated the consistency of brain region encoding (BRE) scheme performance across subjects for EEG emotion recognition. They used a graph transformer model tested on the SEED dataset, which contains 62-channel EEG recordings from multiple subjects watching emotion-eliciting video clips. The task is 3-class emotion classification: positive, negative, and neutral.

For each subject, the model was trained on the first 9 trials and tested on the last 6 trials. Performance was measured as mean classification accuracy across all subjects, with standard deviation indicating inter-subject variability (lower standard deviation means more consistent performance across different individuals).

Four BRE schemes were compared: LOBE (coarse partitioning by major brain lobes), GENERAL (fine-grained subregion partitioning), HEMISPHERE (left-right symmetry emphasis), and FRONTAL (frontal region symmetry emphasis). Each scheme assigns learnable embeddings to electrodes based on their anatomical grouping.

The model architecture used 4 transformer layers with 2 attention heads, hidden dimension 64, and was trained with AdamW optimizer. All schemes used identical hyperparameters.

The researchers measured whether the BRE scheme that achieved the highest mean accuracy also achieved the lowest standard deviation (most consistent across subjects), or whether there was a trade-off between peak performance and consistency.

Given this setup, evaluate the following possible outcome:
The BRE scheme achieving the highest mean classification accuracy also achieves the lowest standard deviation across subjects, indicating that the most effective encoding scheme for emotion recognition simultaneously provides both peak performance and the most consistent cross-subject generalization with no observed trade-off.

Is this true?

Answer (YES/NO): YES